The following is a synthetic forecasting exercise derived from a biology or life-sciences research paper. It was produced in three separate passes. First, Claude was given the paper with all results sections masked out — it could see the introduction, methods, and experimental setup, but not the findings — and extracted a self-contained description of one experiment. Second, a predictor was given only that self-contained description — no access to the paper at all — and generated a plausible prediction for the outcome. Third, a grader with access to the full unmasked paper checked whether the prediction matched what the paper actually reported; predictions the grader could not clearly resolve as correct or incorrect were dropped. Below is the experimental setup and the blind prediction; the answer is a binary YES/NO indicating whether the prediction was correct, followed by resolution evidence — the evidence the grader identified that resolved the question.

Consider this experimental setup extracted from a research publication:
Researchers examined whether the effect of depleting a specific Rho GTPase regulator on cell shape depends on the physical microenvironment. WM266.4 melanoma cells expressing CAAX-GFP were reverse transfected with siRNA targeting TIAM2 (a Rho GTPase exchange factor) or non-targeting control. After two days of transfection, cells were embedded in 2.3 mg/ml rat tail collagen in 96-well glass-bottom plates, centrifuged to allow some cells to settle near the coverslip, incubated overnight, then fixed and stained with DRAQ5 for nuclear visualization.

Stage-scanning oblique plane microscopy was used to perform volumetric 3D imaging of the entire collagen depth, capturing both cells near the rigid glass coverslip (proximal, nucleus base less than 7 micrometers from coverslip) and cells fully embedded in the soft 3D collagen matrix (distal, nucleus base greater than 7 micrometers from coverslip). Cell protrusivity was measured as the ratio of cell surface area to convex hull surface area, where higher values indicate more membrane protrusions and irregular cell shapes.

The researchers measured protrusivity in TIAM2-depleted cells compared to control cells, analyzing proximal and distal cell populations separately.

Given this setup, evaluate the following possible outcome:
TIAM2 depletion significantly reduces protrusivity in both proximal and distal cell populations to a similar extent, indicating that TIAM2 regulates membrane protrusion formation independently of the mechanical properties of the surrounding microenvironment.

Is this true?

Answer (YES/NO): YES